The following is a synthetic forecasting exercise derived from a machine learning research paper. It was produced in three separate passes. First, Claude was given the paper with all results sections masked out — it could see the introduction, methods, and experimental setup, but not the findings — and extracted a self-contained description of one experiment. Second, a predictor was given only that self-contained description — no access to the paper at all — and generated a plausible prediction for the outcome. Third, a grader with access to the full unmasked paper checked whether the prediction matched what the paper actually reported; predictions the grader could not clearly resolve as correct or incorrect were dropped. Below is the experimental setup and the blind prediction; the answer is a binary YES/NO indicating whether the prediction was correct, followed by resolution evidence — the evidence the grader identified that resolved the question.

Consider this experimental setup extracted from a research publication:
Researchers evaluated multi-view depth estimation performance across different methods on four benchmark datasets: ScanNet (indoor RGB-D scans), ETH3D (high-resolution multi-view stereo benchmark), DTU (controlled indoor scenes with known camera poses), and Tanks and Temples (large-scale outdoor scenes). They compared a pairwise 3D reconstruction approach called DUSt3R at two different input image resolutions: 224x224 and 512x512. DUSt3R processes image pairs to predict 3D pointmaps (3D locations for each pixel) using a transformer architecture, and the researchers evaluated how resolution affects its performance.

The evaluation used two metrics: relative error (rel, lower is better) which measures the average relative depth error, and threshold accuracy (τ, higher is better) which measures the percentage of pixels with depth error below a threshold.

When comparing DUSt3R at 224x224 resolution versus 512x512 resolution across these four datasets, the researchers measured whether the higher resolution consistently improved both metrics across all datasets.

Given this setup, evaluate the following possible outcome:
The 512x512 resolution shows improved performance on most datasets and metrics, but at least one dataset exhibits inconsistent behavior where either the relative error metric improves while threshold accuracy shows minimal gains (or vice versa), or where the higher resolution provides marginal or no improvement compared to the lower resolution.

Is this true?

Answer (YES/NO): NO